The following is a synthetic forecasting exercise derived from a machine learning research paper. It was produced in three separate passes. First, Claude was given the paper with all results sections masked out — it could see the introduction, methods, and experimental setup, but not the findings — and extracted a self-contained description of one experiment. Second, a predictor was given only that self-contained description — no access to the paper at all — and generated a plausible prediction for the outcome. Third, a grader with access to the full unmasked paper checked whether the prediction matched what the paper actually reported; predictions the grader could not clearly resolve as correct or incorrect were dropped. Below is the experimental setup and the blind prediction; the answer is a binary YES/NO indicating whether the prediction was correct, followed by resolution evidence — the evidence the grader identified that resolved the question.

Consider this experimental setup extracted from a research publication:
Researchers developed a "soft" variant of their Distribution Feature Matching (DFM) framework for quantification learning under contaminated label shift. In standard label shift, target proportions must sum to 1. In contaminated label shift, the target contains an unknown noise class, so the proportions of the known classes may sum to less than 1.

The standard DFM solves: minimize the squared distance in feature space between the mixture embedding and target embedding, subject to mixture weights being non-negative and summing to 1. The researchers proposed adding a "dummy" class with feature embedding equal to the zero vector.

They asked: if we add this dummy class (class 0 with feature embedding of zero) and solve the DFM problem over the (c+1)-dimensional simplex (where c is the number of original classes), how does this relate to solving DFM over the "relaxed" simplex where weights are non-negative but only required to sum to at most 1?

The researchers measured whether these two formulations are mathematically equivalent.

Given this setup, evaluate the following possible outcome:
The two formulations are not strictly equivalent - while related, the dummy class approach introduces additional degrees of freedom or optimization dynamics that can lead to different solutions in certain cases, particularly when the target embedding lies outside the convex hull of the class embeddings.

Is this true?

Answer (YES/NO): NO